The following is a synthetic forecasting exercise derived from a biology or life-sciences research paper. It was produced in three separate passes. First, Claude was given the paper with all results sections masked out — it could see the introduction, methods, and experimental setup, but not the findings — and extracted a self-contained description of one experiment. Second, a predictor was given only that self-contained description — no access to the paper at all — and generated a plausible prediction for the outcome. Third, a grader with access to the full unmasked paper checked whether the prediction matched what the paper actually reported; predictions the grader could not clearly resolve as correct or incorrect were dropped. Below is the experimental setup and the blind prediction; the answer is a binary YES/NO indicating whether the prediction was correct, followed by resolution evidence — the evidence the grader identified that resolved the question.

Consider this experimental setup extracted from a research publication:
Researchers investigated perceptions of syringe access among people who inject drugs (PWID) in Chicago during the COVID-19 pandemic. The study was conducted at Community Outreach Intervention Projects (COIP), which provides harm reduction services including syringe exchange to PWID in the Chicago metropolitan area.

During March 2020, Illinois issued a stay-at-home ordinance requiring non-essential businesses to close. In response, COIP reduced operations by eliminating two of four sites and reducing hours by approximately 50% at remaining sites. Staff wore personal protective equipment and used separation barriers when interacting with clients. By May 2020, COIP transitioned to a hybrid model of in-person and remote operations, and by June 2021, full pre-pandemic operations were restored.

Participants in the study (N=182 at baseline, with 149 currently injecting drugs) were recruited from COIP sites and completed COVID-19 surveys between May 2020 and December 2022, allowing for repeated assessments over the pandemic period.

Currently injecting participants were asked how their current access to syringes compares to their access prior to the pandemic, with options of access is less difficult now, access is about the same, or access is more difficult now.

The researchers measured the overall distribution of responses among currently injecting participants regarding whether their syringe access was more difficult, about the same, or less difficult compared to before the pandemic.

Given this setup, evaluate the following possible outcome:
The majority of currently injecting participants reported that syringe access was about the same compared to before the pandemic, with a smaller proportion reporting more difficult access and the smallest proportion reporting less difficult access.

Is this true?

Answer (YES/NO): YES